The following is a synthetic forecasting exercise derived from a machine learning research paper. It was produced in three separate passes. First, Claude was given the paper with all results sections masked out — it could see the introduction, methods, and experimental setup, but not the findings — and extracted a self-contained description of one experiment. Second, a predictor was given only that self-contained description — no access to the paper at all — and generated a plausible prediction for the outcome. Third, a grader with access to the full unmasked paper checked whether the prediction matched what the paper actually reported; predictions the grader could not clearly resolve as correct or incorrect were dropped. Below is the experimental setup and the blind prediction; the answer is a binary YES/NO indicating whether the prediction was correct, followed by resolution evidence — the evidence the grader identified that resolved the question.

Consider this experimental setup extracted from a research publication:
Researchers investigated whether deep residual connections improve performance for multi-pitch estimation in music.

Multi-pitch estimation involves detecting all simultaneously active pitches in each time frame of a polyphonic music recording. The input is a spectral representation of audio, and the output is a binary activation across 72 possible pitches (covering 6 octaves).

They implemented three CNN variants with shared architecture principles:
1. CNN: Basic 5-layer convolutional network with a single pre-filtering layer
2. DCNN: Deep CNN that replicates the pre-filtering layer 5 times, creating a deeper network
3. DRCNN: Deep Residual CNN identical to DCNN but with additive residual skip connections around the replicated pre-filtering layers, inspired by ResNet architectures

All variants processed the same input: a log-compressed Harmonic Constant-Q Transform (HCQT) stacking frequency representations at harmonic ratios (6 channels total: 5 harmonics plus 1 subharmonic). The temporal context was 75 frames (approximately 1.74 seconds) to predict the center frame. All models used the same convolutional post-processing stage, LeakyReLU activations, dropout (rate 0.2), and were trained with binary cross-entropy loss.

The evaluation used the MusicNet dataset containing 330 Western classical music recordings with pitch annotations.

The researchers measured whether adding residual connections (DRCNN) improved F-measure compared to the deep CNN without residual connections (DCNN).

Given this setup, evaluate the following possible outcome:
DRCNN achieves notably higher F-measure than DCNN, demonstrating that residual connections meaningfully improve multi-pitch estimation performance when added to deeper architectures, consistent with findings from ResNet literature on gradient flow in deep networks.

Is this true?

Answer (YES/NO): NO